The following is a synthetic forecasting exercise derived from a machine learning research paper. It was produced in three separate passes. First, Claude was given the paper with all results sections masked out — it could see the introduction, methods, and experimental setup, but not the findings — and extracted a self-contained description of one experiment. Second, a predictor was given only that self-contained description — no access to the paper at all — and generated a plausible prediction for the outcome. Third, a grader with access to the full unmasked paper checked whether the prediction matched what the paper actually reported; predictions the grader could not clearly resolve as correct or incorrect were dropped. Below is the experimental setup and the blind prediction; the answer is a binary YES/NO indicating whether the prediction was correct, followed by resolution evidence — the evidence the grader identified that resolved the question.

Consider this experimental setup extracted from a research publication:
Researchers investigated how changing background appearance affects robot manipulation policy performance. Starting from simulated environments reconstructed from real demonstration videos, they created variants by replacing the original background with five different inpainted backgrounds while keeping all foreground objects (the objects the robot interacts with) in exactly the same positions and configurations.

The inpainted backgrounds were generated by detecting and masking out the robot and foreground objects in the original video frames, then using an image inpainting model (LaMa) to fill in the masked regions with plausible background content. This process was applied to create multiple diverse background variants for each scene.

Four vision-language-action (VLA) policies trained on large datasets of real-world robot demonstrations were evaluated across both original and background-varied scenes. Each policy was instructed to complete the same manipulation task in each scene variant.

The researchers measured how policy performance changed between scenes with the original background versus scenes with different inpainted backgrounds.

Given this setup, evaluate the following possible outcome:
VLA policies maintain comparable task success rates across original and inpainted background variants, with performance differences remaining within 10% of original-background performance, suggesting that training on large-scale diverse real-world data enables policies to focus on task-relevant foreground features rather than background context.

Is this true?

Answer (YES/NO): NO